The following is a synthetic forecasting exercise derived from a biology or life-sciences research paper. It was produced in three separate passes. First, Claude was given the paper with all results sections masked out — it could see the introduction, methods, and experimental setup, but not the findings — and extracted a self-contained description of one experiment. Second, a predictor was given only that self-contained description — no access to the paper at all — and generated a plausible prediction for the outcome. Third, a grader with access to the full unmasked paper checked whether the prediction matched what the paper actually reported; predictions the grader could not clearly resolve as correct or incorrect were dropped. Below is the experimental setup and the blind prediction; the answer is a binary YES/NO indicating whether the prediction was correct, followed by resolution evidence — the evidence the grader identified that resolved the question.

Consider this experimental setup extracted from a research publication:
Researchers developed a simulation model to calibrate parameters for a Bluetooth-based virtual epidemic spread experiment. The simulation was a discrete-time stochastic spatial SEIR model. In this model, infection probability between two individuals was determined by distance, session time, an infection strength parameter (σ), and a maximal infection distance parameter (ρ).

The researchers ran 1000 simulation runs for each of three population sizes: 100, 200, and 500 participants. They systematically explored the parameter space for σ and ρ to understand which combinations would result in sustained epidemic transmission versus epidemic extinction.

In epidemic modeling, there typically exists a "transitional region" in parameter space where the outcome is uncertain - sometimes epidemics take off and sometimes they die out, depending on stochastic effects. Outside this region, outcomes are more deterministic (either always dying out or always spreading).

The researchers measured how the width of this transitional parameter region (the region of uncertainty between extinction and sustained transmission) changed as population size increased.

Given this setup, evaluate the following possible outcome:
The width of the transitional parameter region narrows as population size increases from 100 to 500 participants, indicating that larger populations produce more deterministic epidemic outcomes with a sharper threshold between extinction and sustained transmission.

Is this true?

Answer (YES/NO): YES